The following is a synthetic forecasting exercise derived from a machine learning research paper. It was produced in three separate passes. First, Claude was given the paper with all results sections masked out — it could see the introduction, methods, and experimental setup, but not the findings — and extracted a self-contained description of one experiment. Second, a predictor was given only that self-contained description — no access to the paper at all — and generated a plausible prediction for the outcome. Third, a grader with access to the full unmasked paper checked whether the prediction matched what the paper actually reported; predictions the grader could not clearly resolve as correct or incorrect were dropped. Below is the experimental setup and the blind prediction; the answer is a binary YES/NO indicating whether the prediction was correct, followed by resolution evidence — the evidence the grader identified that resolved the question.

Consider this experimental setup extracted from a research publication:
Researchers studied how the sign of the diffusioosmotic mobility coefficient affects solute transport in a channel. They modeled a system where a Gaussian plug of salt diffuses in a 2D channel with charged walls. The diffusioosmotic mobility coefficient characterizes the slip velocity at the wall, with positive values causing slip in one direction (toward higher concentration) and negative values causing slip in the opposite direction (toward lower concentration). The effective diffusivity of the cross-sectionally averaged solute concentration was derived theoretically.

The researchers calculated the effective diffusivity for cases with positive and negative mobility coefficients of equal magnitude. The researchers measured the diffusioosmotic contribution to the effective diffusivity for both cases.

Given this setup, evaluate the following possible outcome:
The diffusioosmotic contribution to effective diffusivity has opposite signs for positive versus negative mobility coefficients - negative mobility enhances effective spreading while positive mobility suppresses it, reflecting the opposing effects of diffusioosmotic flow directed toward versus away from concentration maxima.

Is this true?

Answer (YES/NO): NO